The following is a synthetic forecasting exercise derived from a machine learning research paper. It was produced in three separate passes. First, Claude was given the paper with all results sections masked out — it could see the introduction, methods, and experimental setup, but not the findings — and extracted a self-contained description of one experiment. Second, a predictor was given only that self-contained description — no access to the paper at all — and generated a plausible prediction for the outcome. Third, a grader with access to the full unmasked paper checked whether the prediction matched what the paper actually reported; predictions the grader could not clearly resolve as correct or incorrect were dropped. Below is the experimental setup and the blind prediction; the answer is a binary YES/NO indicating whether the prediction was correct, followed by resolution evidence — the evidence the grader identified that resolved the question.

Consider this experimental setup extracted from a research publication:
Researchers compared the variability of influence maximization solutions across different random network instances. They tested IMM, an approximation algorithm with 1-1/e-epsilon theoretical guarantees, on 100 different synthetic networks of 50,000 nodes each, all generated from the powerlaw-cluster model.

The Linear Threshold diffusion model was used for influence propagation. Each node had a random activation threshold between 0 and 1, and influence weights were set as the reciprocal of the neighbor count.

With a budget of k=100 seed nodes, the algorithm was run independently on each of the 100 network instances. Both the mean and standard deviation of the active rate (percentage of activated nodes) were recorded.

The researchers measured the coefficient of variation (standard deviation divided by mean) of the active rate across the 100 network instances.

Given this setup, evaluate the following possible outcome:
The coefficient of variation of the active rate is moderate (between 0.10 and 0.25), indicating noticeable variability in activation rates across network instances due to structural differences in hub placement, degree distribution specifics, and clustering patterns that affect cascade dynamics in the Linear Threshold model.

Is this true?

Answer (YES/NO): NO